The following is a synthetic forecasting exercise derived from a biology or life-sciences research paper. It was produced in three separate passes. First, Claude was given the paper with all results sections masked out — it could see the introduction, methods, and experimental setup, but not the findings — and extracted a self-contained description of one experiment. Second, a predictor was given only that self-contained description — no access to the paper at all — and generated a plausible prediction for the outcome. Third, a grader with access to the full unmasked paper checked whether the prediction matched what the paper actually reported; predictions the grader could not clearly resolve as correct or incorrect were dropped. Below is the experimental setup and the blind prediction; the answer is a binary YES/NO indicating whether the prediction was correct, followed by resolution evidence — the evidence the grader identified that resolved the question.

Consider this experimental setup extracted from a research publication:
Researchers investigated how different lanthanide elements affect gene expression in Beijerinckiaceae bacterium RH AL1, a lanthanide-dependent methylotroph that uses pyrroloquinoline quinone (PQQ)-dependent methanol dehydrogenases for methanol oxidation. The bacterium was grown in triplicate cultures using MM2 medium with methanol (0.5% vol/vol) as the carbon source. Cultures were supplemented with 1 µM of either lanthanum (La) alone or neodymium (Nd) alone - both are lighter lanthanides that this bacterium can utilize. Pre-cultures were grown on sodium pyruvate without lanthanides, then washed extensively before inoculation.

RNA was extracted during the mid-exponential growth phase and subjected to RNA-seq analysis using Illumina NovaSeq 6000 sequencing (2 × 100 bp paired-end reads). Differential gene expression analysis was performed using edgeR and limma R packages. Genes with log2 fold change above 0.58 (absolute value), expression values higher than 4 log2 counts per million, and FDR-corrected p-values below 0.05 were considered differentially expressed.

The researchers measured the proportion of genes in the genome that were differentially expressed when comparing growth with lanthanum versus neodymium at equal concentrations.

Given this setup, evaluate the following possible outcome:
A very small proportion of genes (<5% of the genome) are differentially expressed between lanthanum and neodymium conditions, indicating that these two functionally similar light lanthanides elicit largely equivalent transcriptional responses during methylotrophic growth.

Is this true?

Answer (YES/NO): NO